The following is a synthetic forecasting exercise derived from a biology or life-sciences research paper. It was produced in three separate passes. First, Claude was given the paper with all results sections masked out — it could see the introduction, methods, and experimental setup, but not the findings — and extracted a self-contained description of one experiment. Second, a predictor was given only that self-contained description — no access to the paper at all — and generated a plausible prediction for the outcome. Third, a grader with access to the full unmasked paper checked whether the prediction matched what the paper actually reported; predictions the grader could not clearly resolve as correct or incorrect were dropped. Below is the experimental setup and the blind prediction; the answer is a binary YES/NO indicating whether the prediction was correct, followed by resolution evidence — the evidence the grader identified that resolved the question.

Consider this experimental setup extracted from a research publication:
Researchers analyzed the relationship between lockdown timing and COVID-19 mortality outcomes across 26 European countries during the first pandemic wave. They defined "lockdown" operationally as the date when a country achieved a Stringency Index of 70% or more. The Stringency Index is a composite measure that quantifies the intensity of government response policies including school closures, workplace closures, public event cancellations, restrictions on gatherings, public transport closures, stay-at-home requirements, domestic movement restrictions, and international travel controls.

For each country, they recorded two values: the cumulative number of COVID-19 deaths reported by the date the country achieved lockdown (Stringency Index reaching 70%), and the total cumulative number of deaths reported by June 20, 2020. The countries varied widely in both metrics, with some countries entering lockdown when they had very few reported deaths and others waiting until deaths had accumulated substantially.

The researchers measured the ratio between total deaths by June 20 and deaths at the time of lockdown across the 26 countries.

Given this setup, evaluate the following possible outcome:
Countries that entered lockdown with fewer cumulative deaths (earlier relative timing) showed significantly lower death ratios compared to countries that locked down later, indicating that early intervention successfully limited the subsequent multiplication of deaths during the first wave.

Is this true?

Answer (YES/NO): NO